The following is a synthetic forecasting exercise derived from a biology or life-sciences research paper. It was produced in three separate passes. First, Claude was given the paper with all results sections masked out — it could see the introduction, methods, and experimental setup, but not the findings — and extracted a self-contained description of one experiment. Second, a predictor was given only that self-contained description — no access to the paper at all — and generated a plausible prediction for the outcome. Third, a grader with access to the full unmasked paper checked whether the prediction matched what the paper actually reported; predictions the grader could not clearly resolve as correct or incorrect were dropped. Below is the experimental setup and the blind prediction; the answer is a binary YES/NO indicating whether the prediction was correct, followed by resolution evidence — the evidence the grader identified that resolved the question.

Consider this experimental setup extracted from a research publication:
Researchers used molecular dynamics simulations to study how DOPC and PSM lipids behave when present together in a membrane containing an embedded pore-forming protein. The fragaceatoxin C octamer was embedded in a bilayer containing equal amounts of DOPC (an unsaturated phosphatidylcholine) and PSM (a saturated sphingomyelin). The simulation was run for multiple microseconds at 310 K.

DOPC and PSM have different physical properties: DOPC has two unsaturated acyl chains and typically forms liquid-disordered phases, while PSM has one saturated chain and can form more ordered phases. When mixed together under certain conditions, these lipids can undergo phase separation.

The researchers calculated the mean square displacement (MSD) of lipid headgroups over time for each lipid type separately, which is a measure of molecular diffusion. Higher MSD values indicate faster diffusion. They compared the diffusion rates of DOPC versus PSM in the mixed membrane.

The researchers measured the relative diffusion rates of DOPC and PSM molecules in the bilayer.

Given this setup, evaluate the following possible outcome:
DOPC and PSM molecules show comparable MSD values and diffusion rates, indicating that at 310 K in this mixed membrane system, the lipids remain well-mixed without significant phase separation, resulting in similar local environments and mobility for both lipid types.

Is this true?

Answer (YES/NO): NO